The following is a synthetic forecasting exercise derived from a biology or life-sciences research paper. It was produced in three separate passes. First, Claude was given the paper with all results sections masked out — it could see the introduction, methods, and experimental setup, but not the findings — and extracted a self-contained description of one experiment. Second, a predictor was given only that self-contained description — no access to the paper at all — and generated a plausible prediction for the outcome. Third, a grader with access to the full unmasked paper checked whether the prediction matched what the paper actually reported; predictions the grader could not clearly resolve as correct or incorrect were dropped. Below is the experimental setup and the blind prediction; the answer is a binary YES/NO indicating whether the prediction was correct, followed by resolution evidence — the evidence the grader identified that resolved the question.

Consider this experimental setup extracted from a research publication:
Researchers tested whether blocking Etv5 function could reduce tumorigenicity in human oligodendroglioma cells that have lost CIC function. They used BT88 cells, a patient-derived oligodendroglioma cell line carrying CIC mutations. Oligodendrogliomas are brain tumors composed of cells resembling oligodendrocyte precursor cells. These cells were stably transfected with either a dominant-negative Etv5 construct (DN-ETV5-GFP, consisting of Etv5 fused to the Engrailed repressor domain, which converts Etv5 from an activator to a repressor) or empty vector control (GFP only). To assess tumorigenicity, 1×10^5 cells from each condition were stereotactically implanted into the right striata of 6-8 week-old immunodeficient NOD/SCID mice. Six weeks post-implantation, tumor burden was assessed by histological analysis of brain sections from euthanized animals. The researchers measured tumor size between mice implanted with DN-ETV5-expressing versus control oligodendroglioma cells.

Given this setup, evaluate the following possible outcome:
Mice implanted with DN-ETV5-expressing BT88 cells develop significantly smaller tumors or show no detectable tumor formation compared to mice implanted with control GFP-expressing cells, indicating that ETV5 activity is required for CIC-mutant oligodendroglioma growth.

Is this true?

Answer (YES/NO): YES